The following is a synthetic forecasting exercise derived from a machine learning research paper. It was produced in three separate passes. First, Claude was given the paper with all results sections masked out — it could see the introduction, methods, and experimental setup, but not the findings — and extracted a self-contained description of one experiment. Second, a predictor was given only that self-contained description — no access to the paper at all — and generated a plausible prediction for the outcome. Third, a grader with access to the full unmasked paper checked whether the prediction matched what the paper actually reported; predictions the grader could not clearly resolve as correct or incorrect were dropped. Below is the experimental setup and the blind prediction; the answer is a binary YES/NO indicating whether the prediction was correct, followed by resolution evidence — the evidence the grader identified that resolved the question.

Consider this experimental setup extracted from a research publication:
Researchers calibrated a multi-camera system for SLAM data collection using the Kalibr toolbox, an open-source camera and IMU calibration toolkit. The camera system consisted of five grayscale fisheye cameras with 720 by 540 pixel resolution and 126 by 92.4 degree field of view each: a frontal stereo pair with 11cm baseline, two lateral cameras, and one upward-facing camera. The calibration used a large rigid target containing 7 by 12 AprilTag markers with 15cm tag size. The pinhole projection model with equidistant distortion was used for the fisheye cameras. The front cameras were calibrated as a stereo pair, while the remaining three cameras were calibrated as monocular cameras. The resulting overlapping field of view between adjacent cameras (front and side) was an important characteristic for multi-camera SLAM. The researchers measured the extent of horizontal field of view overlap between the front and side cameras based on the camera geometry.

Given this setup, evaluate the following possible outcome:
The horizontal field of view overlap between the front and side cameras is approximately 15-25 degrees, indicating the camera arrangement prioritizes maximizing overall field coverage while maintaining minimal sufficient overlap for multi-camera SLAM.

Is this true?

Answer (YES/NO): NO